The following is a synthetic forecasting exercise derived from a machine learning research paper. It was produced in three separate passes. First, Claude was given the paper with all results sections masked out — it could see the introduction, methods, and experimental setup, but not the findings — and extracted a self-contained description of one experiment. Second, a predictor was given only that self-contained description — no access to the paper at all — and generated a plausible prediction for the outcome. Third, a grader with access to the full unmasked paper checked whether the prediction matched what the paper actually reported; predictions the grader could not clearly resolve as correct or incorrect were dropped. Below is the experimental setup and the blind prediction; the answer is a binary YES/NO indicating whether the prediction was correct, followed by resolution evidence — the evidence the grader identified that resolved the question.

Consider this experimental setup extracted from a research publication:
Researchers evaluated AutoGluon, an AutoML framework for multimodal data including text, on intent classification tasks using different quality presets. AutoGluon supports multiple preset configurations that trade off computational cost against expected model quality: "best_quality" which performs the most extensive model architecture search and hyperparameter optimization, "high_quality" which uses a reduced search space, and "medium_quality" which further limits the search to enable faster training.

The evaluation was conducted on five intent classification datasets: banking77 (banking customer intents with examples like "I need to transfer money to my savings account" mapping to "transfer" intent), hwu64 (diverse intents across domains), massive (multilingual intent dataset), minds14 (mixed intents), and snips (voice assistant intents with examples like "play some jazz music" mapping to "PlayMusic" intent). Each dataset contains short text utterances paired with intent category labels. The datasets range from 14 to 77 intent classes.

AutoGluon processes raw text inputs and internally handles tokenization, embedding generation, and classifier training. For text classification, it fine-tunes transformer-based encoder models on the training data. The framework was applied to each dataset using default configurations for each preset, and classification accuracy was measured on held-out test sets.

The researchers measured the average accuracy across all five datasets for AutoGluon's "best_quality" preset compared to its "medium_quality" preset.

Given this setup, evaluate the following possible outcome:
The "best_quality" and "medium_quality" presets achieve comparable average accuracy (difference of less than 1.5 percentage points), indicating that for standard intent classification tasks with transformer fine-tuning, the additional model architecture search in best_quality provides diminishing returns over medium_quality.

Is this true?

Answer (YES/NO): NO